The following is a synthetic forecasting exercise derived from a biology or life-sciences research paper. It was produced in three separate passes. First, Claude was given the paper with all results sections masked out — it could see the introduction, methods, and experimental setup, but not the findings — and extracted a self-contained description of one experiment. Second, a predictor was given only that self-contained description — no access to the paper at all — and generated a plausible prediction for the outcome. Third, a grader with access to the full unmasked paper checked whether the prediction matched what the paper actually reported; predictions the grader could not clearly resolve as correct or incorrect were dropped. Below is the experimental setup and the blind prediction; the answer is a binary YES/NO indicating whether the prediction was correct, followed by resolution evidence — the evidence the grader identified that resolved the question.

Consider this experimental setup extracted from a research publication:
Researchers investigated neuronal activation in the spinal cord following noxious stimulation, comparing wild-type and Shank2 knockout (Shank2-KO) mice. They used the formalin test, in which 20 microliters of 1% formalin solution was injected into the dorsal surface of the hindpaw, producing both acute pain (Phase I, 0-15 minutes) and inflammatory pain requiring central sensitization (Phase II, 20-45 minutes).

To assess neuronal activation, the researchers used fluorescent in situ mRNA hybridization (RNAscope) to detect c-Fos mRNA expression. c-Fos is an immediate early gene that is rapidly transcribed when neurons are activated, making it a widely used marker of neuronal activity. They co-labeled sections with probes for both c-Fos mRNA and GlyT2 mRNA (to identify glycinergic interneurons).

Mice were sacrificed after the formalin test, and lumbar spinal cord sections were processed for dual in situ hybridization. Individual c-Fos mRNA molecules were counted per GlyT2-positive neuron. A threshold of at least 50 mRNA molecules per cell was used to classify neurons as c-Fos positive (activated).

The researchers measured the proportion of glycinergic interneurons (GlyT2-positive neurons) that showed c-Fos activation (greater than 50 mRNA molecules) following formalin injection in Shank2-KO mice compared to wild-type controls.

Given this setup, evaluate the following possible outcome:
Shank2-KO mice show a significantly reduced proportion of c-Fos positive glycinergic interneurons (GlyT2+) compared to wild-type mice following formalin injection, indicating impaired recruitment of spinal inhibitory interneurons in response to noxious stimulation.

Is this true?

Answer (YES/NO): YES